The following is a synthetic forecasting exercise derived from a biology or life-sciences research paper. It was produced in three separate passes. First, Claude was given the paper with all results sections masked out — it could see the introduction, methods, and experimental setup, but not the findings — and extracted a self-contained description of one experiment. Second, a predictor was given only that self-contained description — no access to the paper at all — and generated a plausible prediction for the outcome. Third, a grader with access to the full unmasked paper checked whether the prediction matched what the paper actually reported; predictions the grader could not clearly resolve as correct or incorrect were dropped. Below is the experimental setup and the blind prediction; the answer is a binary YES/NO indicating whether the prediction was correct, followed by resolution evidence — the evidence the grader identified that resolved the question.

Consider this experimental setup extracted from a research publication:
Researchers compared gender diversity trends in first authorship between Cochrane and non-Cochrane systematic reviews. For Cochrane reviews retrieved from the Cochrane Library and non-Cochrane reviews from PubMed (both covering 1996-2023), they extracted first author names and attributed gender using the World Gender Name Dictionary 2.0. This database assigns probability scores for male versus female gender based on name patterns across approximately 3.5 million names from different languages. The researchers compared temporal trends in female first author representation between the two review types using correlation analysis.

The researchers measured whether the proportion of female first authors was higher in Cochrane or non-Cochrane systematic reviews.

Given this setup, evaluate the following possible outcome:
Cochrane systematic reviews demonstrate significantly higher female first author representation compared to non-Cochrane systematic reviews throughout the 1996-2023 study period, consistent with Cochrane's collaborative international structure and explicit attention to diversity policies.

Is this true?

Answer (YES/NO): YES